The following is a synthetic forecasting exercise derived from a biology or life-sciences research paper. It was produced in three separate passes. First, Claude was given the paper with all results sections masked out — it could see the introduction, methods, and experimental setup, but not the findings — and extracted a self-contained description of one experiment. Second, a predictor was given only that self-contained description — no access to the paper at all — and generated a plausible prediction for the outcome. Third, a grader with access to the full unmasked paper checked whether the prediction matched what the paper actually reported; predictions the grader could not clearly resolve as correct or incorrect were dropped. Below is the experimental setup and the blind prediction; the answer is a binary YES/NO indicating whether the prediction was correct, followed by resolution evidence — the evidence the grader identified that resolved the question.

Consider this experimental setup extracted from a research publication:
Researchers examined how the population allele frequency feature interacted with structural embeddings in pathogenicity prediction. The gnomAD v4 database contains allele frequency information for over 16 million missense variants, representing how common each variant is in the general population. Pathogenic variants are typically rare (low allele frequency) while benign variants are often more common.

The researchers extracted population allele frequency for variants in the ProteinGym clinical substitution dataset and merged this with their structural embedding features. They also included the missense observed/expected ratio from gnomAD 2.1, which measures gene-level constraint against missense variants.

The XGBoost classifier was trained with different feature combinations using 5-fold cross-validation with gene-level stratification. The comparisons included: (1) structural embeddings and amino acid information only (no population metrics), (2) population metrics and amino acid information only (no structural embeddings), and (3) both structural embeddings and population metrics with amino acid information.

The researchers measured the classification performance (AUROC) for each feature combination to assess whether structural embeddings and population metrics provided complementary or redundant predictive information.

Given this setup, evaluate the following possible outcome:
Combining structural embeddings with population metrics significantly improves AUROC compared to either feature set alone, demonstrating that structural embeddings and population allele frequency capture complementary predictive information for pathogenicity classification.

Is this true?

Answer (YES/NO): NO